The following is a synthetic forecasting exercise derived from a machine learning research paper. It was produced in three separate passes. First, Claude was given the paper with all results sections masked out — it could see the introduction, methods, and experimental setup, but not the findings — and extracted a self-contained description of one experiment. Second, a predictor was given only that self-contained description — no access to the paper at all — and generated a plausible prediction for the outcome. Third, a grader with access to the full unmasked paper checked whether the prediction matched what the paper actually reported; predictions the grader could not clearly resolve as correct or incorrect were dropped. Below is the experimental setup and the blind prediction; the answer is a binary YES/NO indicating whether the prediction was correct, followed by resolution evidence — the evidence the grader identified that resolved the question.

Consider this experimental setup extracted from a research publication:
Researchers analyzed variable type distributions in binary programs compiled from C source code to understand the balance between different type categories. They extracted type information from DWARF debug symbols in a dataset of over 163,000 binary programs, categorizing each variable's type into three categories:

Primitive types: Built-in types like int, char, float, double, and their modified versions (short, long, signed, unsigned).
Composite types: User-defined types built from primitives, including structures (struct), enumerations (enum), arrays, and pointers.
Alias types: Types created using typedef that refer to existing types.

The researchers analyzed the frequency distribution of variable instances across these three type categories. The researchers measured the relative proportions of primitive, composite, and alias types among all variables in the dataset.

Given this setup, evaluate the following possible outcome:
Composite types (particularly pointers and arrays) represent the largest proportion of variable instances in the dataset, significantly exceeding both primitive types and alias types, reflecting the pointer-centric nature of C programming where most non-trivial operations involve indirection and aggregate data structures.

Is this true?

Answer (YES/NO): NO